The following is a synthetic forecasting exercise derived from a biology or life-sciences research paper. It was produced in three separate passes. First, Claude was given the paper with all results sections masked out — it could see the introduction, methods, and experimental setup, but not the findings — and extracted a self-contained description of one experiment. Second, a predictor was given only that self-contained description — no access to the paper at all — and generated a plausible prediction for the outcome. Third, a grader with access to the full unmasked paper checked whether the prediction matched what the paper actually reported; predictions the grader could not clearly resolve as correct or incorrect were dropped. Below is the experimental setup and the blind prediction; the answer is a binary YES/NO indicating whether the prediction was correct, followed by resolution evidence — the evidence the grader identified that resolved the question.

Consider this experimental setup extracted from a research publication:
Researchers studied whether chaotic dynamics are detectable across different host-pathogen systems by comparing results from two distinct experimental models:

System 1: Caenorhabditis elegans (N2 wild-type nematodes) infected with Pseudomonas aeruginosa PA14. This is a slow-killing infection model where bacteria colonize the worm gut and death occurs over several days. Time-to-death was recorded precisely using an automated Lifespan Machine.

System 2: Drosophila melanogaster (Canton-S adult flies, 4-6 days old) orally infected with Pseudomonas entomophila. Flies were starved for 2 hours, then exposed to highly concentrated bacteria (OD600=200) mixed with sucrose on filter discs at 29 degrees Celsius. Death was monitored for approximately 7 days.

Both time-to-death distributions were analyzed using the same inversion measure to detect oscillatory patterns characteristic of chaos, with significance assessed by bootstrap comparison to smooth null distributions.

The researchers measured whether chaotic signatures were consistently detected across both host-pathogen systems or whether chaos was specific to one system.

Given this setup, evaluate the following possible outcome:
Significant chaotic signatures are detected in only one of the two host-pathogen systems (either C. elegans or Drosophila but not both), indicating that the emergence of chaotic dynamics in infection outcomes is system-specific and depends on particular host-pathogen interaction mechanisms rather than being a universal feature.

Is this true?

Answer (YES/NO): NO